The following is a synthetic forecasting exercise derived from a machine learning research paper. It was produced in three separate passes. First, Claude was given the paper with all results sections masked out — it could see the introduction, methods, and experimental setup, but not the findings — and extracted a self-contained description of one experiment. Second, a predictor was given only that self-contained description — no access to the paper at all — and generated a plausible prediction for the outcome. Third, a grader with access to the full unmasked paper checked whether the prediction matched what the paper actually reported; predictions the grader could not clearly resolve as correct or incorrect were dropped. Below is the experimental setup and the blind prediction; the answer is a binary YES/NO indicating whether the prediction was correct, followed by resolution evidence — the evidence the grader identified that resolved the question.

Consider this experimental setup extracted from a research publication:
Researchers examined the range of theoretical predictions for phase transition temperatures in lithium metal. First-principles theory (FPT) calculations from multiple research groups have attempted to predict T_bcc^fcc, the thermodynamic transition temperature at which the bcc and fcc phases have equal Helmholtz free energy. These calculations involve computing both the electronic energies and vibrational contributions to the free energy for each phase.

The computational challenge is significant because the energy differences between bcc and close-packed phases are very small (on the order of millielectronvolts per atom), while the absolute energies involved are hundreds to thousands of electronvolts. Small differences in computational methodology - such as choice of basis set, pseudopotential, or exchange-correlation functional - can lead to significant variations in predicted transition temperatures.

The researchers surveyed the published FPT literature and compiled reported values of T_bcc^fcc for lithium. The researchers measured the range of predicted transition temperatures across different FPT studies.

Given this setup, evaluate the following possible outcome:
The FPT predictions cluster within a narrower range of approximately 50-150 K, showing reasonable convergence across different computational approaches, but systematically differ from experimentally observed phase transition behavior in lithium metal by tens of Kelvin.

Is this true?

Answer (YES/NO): NO